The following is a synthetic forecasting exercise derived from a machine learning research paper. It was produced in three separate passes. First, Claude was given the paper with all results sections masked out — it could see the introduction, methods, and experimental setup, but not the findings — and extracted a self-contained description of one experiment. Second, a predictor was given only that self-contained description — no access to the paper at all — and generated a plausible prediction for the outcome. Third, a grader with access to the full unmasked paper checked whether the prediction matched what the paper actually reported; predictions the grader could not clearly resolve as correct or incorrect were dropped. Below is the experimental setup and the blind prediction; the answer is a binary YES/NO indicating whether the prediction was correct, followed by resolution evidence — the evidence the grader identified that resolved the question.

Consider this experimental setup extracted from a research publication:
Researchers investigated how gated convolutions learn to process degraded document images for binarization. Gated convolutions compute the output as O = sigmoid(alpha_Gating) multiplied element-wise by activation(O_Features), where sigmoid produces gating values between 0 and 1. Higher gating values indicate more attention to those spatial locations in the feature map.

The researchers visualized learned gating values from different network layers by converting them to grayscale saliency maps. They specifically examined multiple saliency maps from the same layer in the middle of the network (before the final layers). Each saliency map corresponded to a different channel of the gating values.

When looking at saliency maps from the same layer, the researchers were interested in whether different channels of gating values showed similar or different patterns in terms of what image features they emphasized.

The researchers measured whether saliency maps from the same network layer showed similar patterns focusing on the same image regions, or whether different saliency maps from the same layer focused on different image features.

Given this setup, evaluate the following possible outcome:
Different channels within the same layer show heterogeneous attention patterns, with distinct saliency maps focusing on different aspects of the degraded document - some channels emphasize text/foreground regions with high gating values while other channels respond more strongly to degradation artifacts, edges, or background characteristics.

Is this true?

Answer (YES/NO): YES